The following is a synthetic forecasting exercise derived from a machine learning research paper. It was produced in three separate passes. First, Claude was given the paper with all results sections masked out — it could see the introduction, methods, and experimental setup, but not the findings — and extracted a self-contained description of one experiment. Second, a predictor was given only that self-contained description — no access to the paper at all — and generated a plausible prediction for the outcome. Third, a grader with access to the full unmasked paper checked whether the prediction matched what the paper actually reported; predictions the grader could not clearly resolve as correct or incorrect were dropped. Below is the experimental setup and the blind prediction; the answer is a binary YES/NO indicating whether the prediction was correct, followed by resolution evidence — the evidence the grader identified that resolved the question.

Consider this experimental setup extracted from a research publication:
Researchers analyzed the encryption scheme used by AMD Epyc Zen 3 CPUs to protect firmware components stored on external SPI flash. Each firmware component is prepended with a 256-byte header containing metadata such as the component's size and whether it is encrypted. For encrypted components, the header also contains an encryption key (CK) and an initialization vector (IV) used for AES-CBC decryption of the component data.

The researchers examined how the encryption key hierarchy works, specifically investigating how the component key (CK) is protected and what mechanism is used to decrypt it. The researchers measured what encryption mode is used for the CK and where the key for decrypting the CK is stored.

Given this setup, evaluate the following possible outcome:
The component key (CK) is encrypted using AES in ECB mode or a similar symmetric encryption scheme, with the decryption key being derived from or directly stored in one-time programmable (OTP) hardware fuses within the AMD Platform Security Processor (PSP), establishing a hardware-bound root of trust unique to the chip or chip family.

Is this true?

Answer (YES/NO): NO